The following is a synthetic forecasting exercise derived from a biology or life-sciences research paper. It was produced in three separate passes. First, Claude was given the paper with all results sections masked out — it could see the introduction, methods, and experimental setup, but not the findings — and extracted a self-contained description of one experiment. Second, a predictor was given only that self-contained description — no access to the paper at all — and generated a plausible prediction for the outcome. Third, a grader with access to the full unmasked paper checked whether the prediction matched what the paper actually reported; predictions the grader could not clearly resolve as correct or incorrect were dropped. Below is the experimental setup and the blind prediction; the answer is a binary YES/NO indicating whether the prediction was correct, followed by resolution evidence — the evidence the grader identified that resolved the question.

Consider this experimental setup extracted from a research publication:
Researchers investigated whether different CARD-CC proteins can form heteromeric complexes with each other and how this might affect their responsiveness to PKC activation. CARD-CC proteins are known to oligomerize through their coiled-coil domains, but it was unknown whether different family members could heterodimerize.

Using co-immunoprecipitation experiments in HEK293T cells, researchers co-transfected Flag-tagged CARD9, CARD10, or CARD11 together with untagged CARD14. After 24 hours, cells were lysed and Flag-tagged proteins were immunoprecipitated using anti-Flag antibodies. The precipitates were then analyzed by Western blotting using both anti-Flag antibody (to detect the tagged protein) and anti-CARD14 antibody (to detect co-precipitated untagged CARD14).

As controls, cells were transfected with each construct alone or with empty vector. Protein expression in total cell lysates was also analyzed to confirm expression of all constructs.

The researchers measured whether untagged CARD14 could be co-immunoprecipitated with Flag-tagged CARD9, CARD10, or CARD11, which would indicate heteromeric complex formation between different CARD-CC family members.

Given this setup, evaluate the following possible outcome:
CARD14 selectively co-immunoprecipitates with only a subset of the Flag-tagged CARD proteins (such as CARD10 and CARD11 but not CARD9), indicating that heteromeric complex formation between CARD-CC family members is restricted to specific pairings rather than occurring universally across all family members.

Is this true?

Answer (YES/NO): YES